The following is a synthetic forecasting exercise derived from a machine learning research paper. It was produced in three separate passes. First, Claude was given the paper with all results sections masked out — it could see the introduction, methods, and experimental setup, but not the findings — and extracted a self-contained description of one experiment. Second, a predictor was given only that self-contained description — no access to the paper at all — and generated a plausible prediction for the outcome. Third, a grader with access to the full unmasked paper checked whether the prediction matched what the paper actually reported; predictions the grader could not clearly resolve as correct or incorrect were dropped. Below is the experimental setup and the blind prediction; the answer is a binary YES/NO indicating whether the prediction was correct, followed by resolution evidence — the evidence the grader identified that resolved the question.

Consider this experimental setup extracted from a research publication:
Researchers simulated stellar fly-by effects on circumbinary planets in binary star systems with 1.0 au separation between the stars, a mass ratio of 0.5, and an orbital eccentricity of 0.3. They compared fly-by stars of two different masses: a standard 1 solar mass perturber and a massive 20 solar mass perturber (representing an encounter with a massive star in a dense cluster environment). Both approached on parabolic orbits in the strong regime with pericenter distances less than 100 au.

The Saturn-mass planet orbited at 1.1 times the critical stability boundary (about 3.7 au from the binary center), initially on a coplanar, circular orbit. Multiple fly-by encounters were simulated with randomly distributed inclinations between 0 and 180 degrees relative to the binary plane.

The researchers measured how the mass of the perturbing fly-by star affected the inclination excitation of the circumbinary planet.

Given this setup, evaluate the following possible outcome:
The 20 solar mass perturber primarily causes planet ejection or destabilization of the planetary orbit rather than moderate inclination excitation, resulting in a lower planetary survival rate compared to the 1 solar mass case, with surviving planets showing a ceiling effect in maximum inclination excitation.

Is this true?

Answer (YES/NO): NO